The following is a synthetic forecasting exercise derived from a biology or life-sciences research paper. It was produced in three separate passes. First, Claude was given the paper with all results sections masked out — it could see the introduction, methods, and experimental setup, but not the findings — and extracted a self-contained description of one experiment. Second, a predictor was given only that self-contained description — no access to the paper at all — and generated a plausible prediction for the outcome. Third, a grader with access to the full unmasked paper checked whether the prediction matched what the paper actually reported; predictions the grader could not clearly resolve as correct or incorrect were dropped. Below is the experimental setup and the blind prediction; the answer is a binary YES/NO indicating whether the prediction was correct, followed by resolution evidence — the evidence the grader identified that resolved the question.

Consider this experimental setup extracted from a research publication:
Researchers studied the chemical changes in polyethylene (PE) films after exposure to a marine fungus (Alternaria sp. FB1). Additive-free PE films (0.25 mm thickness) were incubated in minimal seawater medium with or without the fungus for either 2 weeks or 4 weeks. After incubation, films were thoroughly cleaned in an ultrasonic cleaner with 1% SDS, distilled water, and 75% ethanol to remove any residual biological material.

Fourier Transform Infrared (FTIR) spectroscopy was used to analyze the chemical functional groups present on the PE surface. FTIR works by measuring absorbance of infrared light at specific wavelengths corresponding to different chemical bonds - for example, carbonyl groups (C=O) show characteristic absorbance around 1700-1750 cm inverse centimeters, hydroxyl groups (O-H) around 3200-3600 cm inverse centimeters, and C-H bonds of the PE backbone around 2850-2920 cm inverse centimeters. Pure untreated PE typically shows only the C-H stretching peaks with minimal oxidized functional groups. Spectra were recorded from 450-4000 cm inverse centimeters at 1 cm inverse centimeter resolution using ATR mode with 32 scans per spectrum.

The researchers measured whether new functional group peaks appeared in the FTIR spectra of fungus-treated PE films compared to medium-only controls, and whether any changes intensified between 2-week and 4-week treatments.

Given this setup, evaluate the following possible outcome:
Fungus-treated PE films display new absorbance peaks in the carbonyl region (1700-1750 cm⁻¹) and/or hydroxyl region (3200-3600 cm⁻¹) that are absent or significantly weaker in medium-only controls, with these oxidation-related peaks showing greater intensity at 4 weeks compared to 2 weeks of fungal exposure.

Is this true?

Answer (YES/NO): YES